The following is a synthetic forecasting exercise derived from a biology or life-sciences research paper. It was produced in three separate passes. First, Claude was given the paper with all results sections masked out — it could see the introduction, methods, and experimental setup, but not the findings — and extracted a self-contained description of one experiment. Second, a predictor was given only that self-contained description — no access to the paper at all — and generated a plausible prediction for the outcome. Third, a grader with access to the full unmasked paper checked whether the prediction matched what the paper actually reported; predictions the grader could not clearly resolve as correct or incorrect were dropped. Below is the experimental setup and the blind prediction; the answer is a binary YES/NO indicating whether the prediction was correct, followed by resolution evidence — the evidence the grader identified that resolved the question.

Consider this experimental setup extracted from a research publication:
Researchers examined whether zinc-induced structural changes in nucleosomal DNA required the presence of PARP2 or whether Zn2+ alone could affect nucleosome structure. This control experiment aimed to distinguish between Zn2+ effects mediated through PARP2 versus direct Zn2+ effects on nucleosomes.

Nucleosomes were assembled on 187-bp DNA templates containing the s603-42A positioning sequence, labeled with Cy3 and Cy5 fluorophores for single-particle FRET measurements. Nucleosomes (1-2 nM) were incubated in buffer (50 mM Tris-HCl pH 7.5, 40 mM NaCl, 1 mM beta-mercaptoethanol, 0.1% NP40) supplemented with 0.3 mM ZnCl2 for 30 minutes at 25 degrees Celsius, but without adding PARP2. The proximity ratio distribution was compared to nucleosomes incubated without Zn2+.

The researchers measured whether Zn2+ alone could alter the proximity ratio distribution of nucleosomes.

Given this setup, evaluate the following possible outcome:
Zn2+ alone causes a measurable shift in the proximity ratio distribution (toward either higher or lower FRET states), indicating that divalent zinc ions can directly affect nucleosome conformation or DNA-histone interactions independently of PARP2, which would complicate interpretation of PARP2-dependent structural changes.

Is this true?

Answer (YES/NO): NO